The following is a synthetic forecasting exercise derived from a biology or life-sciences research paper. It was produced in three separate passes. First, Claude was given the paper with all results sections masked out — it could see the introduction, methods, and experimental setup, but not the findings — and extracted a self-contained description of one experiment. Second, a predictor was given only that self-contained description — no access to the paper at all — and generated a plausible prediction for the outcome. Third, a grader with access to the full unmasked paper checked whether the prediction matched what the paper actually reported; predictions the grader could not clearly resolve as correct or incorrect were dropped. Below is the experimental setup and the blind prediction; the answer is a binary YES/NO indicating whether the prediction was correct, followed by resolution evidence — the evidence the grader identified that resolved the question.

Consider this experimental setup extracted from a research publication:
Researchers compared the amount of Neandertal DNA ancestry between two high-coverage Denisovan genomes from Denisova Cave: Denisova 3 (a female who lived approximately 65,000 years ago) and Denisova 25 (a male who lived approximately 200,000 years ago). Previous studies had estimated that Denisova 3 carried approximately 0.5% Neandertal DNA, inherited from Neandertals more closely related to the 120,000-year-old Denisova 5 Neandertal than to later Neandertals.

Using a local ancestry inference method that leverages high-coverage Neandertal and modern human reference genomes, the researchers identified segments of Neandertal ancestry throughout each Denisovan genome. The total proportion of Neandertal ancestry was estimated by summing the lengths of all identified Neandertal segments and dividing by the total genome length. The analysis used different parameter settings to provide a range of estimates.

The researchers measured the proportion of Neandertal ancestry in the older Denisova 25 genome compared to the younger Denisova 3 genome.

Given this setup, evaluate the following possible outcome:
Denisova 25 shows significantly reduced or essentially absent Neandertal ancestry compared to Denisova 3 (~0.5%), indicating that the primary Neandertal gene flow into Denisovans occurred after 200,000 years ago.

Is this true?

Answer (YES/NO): NO